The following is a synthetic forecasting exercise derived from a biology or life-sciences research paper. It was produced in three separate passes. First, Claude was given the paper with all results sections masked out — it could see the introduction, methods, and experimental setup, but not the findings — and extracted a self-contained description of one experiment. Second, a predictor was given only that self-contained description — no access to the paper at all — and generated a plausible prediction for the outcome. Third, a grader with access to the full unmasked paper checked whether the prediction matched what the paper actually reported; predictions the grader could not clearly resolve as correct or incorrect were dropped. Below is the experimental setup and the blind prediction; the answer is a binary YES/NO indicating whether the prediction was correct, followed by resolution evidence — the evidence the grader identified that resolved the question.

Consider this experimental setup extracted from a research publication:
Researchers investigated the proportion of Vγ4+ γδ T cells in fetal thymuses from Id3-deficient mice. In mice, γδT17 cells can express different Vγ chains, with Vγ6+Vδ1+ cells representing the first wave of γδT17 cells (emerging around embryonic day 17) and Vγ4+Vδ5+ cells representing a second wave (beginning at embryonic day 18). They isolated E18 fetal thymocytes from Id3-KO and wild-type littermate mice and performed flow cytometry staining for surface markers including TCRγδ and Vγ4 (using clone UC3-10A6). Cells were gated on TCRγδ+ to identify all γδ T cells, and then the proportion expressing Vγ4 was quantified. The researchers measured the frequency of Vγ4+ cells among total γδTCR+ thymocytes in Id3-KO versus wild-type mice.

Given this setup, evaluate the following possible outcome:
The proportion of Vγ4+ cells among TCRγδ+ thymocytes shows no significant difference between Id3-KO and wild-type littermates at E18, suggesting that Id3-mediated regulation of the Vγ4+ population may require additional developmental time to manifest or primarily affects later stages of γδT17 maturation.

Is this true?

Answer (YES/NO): YES